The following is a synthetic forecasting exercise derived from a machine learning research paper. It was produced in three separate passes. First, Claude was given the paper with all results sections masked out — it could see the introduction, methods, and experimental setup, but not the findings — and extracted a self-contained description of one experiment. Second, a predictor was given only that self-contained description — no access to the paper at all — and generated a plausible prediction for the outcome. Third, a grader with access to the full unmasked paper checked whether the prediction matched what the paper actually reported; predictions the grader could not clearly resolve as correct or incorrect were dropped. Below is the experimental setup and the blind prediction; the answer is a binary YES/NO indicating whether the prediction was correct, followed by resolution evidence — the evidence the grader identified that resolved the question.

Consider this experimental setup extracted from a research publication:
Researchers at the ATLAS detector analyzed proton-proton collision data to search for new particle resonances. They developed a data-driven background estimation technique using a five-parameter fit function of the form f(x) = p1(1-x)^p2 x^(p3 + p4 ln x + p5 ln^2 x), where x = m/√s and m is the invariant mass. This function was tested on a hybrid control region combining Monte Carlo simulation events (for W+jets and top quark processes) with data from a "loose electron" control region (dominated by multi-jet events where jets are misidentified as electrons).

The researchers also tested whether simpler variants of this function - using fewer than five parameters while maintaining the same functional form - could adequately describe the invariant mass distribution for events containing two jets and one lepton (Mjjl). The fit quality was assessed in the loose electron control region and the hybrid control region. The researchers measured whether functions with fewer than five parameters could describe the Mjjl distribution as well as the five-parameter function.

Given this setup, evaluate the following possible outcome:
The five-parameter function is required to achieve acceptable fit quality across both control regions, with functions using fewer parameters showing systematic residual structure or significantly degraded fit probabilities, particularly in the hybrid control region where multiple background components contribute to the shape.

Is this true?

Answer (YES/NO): YES